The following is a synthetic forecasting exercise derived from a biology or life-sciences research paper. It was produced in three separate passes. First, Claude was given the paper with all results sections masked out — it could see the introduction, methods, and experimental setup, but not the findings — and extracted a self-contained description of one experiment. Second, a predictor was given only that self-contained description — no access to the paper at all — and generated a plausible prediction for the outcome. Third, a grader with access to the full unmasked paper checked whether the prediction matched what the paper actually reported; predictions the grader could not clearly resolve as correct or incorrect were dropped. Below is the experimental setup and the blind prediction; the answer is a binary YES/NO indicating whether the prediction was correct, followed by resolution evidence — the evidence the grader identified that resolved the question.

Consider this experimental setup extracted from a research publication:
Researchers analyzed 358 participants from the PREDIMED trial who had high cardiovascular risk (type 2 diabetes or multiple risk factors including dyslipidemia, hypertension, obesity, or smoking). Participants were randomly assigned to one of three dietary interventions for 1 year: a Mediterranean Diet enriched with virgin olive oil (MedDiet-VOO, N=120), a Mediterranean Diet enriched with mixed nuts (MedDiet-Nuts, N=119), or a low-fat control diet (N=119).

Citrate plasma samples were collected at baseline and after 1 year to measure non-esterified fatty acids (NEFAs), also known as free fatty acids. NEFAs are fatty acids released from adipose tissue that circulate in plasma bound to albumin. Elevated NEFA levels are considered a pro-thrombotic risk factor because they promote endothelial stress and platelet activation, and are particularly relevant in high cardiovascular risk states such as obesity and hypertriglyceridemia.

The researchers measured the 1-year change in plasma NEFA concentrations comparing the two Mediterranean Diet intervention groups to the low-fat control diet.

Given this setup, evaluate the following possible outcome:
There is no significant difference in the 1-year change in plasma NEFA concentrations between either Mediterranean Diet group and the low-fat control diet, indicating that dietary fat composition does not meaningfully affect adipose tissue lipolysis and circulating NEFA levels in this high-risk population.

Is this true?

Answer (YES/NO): NO